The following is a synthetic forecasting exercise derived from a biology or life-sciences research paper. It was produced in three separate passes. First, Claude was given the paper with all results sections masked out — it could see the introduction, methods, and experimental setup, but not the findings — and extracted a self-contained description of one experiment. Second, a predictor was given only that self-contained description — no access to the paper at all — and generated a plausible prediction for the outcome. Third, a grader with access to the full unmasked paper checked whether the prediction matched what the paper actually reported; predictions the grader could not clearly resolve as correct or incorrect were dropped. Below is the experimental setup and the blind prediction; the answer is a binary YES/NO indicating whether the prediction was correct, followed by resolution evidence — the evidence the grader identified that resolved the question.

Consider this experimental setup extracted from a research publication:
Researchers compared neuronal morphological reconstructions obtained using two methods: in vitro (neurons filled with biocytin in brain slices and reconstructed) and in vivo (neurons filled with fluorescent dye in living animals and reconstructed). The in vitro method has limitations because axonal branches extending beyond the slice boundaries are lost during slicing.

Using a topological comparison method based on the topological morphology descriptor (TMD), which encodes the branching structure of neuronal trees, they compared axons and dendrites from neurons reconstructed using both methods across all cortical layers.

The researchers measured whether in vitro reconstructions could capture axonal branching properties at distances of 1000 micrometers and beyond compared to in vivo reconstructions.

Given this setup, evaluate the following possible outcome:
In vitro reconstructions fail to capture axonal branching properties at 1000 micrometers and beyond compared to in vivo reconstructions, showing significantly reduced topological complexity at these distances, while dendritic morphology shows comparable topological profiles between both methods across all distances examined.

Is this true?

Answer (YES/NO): YES